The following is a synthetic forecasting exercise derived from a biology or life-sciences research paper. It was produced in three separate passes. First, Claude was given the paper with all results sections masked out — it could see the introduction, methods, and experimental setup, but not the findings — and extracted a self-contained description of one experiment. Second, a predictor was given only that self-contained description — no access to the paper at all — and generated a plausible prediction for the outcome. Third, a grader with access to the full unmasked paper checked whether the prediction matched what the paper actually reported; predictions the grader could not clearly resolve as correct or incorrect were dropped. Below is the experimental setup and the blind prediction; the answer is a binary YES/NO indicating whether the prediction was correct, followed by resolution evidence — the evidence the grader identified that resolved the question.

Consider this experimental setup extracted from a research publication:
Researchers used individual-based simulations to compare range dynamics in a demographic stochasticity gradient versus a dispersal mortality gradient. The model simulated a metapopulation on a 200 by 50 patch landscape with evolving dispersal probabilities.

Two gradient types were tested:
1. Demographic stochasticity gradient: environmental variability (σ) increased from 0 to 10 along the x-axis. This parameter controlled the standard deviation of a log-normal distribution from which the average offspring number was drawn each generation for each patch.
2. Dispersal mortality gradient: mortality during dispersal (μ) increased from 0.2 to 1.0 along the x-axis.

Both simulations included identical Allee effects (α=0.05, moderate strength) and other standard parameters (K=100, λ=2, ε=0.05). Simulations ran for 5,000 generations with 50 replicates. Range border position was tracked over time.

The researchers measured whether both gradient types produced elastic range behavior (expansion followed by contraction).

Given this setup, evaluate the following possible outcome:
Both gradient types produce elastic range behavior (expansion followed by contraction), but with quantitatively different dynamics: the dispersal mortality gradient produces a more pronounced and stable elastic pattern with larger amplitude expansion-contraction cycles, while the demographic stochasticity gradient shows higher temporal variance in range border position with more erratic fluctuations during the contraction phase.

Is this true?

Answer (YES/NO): NO